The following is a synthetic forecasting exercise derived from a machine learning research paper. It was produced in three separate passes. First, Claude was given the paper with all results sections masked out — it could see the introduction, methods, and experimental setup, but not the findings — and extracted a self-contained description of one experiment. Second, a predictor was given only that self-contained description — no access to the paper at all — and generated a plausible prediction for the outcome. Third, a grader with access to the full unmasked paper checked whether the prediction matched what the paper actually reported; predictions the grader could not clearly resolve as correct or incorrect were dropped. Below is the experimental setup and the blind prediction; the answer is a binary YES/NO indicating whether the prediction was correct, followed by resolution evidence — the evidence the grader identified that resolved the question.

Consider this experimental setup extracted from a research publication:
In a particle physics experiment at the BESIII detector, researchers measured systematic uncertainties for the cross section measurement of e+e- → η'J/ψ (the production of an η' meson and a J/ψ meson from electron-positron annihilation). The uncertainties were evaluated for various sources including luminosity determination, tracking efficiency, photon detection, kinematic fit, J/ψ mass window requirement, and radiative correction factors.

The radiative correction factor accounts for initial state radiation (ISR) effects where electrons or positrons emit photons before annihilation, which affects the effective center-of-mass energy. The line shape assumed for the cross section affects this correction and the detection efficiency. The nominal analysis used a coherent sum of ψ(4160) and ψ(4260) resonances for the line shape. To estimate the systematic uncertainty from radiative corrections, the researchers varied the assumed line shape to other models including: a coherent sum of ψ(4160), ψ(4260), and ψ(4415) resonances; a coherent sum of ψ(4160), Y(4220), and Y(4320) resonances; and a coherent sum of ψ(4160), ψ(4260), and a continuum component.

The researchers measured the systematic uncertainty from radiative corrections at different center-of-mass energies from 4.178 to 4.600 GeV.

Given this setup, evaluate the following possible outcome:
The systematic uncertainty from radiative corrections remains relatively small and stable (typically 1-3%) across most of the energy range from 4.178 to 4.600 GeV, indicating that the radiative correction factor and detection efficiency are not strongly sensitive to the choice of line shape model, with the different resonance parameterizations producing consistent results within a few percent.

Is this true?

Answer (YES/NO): NO